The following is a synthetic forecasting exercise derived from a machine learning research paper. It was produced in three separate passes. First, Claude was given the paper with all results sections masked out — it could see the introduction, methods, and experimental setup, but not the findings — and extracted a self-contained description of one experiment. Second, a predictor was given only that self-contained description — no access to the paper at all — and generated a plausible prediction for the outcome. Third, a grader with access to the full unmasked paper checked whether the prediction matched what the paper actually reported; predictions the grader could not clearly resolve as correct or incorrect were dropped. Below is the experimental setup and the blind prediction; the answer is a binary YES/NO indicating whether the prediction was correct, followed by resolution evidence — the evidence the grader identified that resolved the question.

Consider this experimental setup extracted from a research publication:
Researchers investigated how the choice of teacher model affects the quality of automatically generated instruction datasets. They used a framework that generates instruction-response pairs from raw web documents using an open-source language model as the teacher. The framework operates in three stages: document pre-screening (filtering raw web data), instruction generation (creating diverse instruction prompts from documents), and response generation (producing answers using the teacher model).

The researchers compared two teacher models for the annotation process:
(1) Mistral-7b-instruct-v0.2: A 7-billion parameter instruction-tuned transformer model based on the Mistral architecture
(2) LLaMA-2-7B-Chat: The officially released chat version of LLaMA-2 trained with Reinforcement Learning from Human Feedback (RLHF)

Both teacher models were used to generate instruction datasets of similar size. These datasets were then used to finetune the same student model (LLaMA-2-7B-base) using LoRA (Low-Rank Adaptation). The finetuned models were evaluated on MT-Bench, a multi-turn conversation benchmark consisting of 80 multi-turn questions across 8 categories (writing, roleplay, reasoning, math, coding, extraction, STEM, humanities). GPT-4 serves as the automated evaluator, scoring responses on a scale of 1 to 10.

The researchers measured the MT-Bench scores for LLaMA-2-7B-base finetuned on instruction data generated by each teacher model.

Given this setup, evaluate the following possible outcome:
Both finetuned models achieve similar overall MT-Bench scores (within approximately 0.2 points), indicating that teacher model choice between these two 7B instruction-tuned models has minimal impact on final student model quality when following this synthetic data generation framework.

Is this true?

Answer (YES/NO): NO